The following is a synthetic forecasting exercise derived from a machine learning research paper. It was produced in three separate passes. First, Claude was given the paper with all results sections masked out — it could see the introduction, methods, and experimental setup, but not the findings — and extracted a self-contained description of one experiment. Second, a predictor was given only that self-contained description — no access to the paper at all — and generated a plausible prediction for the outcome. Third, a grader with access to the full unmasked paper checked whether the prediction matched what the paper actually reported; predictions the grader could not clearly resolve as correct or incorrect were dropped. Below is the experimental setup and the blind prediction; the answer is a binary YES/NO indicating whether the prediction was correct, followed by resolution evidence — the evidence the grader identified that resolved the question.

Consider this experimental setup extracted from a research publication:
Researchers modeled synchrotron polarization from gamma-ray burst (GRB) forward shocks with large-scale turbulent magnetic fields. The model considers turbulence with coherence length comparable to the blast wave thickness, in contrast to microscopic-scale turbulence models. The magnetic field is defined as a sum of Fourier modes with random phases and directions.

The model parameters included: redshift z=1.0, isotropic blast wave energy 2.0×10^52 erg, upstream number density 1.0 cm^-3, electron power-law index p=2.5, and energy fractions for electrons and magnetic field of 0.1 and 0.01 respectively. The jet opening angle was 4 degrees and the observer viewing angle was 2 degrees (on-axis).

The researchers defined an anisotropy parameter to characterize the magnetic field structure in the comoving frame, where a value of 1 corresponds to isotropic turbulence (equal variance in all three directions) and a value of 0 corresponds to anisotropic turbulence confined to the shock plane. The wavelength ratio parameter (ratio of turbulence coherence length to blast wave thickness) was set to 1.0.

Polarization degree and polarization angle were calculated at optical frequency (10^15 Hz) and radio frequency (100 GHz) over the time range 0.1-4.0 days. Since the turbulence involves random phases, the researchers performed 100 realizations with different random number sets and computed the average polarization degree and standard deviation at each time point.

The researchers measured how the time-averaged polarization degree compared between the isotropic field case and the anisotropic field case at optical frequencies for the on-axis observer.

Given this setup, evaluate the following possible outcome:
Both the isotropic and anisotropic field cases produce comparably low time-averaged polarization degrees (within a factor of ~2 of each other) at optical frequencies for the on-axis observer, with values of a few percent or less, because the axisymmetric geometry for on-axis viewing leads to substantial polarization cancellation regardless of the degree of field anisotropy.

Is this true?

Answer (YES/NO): NO